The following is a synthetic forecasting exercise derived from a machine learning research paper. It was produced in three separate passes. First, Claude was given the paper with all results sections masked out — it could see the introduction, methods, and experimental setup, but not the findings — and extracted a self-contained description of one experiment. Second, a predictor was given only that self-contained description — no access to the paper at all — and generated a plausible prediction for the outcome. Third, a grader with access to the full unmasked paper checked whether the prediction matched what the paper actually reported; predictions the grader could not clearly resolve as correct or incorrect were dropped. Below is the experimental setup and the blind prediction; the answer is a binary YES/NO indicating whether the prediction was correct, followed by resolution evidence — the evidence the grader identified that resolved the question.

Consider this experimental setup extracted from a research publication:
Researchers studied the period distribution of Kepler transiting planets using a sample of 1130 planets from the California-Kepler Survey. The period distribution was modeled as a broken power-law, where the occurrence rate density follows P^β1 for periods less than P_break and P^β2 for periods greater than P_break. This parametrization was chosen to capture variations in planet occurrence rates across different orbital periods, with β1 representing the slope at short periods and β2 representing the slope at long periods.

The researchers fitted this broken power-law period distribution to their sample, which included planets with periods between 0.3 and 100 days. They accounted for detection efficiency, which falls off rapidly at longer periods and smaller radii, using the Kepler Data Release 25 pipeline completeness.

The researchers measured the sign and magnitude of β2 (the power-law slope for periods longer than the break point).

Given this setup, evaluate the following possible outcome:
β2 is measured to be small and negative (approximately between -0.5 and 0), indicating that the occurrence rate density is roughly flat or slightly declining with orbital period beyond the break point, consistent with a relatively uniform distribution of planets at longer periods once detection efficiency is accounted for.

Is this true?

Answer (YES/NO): NO